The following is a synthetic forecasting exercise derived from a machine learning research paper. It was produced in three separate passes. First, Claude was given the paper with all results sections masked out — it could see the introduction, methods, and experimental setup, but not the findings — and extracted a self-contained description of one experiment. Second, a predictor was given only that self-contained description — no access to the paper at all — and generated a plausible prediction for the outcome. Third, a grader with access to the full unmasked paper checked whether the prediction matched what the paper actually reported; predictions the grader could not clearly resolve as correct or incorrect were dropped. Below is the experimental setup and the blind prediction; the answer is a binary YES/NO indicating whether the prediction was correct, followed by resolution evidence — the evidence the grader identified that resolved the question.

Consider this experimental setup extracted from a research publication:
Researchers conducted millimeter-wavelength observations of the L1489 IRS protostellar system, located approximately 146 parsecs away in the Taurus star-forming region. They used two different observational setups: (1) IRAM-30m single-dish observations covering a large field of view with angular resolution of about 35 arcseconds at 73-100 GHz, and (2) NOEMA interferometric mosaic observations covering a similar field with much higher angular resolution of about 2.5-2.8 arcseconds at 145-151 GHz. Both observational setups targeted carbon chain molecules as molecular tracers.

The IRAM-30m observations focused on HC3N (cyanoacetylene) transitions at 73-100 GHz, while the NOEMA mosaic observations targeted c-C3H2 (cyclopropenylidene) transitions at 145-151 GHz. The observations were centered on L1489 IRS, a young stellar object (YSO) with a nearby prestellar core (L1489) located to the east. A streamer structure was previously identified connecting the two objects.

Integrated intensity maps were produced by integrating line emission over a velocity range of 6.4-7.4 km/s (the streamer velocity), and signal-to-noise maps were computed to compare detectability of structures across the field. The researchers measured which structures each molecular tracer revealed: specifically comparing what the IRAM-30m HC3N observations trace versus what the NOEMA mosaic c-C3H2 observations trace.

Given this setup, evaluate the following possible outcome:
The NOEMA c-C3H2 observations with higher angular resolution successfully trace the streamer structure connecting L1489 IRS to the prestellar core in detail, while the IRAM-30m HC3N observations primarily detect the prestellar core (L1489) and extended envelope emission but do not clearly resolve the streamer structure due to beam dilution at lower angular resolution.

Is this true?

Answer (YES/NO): YES